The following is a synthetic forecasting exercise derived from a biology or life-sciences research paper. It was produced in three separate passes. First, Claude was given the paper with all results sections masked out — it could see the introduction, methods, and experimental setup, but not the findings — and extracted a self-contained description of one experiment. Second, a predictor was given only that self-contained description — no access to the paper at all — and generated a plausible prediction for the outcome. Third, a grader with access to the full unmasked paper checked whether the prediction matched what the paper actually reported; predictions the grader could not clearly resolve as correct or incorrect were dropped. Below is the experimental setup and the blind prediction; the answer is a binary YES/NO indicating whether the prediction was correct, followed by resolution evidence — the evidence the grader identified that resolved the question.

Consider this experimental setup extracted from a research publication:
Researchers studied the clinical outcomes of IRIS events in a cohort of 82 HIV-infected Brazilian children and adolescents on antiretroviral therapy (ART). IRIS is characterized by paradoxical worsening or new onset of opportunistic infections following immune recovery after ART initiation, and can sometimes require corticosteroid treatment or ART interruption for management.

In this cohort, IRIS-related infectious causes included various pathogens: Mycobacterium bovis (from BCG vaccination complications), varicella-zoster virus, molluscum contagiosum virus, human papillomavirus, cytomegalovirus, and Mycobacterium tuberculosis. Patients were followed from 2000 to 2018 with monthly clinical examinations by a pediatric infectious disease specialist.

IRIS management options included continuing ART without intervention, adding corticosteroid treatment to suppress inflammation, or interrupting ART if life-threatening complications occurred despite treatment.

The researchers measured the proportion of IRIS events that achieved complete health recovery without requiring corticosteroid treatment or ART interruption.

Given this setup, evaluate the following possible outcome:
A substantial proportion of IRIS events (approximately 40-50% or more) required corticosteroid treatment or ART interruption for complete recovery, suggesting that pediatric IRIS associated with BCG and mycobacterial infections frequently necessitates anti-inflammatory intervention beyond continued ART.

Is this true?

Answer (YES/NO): NO